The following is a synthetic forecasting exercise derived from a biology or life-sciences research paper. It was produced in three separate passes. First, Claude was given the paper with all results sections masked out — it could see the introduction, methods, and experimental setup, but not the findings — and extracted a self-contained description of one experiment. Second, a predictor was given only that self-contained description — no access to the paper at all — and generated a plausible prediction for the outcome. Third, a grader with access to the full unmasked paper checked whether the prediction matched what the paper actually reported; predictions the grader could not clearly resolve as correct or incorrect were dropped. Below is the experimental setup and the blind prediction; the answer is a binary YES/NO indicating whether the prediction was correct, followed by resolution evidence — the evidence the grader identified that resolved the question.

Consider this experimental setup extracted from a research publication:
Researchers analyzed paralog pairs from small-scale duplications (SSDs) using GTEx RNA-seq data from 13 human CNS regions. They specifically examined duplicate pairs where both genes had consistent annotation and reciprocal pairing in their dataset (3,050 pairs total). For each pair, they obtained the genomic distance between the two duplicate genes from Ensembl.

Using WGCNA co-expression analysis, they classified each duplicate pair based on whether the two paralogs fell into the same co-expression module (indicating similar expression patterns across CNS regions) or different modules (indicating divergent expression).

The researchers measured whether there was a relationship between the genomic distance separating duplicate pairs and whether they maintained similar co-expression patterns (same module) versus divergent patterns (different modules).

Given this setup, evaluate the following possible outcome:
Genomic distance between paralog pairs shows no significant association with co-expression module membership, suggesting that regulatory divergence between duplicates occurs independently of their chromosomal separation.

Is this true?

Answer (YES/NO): NO